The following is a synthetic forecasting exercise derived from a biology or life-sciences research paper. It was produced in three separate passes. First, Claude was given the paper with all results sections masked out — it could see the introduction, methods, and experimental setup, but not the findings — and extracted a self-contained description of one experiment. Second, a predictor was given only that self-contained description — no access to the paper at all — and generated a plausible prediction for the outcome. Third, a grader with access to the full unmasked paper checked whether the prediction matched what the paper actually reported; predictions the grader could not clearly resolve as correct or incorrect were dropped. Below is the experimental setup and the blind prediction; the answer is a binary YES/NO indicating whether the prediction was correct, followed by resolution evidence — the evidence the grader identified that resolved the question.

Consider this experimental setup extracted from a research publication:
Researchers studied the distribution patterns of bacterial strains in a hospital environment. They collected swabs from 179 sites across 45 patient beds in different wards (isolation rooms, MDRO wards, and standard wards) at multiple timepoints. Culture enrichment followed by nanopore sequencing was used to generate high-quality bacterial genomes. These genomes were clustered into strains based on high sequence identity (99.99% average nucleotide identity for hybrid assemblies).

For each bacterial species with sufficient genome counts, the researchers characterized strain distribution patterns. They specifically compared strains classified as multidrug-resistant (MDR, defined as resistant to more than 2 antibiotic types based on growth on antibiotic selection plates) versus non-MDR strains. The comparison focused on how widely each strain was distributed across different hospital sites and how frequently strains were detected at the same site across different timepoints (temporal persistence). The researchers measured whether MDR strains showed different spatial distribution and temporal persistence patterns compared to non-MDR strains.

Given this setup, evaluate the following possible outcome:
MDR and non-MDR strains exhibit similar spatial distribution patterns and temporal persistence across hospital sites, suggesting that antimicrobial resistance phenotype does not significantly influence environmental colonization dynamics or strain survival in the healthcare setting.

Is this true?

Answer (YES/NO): NO